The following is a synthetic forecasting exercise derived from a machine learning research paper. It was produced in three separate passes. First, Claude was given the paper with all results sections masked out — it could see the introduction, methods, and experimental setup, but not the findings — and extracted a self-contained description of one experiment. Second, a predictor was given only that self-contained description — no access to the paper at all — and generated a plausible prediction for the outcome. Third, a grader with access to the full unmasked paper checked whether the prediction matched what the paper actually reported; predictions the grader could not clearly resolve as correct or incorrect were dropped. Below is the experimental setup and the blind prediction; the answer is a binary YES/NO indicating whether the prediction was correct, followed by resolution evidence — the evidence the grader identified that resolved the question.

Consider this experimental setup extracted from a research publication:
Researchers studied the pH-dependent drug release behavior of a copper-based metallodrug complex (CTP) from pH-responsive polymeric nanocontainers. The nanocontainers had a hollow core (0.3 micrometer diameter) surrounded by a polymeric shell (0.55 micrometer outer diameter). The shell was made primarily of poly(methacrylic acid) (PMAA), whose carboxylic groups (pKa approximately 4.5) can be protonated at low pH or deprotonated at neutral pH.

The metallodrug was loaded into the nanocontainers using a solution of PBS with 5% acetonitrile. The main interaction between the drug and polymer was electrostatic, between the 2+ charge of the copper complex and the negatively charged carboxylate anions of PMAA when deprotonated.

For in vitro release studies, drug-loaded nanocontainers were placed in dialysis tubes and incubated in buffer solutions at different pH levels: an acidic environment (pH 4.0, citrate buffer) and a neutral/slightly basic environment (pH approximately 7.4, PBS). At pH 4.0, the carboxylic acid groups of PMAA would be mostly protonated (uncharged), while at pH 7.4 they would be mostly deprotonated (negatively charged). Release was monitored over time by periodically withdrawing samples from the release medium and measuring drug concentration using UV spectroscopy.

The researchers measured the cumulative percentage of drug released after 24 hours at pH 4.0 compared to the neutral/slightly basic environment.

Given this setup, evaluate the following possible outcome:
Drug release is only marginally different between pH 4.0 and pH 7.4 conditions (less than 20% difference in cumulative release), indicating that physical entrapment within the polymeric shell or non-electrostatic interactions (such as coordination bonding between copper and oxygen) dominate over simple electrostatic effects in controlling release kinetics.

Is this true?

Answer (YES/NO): NO